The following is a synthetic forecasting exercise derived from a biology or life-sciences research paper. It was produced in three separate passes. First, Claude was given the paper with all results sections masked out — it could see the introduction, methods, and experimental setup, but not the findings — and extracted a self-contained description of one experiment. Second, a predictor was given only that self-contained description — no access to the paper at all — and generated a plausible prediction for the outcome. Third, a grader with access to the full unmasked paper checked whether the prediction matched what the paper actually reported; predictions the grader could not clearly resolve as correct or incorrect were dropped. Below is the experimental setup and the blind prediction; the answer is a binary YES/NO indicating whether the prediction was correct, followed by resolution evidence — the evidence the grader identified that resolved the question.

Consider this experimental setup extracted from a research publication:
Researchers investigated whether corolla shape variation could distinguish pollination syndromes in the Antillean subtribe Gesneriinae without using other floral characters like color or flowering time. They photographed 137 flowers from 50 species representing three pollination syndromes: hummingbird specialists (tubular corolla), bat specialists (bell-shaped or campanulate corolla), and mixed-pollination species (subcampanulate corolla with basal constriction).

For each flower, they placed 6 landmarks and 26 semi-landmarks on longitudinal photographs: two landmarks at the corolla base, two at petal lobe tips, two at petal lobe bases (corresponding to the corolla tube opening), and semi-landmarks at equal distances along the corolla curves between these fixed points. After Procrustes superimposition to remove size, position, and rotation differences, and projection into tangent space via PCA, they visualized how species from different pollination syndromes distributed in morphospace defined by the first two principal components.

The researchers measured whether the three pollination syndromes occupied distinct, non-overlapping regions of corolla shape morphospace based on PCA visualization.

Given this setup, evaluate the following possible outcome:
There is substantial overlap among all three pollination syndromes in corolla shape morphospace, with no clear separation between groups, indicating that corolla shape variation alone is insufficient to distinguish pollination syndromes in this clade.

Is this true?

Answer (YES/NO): NO